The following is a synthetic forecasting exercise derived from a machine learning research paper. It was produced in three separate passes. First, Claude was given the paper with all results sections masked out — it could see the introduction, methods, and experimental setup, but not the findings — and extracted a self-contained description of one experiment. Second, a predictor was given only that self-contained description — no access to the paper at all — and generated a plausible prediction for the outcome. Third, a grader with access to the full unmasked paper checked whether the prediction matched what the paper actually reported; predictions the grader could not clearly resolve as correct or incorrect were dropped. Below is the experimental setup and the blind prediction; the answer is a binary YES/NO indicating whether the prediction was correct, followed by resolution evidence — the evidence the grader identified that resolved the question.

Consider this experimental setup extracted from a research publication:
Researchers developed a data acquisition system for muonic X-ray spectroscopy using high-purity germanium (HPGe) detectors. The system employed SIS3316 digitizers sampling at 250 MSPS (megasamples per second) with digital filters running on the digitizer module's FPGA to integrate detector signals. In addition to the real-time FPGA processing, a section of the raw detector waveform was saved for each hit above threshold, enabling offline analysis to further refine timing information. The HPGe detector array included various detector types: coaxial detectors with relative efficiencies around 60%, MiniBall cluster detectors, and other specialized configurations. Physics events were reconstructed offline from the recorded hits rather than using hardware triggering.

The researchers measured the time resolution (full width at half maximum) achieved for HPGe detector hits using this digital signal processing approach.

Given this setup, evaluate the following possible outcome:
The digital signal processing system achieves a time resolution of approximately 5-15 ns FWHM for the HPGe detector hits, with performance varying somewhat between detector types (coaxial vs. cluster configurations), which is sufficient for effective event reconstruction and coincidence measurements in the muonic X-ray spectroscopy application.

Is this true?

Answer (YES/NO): NO